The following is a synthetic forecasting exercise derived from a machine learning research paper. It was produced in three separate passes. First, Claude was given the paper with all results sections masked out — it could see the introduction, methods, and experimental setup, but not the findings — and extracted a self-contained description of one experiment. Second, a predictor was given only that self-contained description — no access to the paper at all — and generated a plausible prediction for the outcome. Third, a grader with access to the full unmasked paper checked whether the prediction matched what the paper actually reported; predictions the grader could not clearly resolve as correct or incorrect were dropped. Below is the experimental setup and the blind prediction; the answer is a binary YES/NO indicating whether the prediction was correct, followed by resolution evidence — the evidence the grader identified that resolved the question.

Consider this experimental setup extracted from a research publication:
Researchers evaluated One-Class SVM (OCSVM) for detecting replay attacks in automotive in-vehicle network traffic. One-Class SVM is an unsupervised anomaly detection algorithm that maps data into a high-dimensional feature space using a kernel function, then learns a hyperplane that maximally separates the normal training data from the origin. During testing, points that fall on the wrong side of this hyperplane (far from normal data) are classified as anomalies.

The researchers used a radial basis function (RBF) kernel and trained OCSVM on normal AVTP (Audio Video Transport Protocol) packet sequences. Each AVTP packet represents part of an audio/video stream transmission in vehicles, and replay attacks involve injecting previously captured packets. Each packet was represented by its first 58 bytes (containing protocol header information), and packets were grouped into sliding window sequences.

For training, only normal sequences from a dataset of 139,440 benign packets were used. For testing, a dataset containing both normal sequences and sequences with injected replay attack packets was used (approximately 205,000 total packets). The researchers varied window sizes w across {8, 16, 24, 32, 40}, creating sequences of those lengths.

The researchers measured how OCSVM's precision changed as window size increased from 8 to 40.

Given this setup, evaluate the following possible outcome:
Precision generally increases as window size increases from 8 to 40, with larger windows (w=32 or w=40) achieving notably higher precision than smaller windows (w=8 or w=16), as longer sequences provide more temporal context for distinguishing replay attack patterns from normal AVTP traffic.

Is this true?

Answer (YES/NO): YES